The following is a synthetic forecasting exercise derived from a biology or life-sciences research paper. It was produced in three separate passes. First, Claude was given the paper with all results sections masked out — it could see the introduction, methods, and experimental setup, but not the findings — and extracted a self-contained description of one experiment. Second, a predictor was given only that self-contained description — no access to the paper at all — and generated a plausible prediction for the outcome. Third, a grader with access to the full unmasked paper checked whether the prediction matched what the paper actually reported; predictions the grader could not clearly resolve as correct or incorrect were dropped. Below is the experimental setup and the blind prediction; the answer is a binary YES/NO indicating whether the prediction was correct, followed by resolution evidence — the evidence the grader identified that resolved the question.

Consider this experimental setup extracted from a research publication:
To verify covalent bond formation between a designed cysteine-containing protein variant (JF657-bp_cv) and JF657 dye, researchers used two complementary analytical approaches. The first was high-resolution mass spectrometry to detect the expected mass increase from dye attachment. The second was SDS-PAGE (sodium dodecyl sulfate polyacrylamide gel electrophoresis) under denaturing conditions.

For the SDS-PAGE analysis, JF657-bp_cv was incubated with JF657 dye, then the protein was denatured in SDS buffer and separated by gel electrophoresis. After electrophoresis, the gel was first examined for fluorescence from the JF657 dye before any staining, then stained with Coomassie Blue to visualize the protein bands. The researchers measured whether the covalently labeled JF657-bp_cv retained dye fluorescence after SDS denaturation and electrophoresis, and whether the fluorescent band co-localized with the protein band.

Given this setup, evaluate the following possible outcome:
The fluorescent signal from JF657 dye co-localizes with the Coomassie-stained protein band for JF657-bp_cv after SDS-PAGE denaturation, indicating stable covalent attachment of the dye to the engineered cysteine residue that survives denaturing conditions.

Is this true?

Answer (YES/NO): YES